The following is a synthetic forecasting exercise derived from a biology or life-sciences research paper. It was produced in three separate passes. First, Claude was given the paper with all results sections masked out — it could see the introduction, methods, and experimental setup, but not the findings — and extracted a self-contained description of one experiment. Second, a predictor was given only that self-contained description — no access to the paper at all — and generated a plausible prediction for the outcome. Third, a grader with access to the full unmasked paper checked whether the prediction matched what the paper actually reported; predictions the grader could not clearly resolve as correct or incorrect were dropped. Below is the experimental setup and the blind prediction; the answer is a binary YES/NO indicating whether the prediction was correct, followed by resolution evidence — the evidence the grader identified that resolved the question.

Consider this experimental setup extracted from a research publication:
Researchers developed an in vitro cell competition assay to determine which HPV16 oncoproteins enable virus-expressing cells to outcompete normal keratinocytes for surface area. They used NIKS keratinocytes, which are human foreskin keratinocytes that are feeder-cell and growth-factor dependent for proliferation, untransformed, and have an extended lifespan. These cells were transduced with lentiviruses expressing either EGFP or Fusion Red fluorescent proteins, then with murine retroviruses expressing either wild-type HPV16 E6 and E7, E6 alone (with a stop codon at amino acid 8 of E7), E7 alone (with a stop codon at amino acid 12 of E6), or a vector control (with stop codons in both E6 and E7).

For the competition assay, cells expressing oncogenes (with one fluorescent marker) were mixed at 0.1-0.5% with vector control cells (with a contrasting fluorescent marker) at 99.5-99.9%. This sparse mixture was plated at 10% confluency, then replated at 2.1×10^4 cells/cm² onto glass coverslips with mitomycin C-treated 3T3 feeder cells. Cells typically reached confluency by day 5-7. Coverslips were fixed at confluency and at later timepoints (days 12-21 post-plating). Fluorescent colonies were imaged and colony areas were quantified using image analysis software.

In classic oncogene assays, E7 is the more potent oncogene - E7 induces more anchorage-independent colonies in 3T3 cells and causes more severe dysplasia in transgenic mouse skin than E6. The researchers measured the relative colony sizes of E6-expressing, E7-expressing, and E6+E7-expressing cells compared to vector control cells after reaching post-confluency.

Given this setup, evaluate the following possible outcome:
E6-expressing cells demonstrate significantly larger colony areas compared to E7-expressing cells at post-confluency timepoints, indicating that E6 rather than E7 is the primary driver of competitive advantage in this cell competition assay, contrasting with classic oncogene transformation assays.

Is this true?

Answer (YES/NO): YES